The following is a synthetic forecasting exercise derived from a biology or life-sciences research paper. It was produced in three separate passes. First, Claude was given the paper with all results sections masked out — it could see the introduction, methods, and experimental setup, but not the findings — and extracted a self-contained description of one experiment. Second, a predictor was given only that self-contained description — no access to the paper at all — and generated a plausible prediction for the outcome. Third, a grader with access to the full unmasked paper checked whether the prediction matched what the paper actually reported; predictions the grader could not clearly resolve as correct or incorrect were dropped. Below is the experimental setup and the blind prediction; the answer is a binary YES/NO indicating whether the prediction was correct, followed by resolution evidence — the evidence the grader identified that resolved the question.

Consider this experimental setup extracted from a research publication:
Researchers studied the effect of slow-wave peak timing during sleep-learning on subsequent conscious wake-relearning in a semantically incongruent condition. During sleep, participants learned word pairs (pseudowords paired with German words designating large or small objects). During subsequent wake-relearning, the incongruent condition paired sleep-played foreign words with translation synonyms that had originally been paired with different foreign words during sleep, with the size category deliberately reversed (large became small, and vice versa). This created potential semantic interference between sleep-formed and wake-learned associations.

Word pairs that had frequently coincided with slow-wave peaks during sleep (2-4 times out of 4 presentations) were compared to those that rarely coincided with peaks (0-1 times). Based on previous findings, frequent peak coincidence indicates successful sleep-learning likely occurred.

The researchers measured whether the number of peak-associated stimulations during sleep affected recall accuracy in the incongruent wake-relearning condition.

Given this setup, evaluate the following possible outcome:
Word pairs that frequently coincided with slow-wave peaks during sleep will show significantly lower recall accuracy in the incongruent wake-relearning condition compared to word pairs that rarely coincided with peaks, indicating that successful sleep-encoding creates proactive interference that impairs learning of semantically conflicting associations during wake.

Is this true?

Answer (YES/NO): NO